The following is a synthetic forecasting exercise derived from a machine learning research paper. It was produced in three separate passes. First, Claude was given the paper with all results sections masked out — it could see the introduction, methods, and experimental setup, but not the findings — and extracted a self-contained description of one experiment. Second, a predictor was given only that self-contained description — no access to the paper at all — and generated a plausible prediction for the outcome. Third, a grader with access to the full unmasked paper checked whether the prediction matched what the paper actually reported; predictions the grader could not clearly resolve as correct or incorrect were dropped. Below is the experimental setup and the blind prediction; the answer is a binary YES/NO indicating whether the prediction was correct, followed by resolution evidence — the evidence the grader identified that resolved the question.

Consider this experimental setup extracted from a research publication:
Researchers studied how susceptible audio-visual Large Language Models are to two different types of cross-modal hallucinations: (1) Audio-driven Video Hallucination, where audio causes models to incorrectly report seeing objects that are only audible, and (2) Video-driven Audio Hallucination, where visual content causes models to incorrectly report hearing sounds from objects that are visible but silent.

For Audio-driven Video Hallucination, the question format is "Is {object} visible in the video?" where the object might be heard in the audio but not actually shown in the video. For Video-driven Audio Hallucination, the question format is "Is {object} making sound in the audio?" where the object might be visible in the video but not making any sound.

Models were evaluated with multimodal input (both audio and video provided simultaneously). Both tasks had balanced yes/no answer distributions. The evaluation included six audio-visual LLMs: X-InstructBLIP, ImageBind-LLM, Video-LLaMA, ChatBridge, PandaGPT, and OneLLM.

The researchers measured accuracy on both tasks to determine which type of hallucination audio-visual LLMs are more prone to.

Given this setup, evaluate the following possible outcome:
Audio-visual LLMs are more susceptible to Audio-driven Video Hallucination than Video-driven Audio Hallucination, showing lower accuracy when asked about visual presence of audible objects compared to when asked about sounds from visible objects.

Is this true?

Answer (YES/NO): NO